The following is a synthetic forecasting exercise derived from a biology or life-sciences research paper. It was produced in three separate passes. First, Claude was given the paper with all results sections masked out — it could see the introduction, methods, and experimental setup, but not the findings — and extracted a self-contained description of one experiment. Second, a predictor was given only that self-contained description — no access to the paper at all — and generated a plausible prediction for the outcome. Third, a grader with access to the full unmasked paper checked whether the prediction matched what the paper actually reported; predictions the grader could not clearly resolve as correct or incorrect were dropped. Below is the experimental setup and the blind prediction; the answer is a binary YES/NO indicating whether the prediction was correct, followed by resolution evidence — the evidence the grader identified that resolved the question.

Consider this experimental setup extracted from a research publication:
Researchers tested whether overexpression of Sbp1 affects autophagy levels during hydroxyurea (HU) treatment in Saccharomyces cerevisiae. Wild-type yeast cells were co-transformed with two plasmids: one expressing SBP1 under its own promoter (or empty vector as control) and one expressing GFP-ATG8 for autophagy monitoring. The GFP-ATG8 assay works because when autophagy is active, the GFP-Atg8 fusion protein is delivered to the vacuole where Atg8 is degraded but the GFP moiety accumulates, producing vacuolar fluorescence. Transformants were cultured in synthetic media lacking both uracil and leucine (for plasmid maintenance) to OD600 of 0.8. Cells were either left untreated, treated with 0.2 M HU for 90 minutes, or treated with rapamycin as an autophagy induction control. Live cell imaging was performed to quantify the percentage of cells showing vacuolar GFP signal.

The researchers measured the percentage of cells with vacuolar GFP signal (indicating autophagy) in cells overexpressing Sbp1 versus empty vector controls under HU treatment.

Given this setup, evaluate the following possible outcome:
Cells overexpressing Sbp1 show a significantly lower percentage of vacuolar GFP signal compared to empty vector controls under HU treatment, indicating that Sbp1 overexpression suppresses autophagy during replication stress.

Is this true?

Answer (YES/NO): YES